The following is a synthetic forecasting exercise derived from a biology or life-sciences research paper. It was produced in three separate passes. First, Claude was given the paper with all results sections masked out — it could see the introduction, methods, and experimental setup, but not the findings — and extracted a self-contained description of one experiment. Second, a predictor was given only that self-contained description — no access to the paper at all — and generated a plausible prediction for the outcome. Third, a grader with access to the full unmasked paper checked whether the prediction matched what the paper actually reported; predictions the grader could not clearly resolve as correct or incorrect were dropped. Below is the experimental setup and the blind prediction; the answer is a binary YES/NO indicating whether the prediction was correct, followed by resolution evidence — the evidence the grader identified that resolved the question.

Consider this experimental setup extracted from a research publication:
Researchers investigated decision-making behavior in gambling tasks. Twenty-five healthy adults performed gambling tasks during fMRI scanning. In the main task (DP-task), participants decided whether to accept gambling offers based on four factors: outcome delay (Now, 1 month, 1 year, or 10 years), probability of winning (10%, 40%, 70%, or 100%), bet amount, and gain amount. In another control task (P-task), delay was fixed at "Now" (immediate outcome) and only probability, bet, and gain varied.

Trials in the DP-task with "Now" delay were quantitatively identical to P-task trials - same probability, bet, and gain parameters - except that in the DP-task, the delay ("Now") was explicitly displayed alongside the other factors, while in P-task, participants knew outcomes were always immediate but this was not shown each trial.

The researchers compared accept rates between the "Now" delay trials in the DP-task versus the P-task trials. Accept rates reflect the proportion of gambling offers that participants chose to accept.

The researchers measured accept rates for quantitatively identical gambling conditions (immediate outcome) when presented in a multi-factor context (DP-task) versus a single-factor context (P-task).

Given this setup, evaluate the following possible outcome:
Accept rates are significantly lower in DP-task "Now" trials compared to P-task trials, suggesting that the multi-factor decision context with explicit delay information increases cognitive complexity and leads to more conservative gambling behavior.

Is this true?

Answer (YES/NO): NO